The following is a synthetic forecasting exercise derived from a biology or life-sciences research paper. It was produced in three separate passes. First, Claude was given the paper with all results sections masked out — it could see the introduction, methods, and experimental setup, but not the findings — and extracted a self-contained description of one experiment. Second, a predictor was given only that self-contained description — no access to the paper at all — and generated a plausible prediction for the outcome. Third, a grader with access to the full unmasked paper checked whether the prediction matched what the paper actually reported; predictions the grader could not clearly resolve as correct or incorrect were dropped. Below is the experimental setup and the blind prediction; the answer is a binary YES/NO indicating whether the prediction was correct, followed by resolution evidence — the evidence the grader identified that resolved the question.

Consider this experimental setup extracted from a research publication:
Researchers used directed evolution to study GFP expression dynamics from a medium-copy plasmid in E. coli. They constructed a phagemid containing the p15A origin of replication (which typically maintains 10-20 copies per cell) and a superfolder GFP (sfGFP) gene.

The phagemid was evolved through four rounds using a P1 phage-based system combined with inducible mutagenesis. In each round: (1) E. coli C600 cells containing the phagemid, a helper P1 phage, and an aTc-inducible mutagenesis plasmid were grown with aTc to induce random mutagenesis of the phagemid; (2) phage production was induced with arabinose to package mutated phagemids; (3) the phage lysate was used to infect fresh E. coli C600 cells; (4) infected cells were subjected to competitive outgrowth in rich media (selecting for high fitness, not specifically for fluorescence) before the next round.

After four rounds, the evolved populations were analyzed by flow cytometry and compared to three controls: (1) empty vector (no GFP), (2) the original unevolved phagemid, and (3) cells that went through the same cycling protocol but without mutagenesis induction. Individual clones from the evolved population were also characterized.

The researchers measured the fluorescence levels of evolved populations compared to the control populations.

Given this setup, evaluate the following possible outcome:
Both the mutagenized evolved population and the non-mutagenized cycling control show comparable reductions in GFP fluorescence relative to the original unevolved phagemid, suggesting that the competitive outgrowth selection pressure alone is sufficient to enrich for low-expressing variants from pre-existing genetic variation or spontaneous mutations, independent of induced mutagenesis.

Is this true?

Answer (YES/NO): NO